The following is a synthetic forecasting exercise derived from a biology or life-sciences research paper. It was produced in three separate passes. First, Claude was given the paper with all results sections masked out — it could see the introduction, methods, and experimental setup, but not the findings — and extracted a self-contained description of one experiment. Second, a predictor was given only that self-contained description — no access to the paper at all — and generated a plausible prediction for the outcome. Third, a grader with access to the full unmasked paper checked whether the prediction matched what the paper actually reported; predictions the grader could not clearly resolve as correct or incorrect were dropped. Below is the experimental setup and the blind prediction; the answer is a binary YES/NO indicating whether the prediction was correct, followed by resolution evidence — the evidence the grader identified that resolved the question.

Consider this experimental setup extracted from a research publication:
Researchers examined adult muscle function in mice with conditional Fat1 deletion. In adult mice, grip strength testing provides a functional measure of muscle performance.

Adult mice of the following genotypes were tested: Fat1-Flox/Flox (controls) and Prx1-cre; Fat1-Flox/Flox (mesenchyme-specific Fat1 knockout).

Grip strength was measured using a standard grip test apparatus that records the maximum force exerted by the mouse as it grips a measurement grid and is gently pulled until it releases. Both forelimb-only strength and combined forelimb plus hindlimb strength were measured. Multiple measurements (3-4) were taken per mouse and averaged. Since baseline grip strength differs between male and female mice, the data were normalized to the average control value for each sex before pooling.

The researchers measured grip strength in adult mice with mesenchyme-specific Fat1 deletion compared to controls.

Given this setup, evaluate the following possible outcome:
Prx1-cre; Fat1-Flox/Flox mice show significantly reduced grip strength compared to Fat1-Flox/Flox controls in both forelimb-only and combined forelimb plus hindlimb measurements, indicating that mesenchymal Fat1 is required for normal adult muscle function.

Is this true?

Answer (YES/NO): YES